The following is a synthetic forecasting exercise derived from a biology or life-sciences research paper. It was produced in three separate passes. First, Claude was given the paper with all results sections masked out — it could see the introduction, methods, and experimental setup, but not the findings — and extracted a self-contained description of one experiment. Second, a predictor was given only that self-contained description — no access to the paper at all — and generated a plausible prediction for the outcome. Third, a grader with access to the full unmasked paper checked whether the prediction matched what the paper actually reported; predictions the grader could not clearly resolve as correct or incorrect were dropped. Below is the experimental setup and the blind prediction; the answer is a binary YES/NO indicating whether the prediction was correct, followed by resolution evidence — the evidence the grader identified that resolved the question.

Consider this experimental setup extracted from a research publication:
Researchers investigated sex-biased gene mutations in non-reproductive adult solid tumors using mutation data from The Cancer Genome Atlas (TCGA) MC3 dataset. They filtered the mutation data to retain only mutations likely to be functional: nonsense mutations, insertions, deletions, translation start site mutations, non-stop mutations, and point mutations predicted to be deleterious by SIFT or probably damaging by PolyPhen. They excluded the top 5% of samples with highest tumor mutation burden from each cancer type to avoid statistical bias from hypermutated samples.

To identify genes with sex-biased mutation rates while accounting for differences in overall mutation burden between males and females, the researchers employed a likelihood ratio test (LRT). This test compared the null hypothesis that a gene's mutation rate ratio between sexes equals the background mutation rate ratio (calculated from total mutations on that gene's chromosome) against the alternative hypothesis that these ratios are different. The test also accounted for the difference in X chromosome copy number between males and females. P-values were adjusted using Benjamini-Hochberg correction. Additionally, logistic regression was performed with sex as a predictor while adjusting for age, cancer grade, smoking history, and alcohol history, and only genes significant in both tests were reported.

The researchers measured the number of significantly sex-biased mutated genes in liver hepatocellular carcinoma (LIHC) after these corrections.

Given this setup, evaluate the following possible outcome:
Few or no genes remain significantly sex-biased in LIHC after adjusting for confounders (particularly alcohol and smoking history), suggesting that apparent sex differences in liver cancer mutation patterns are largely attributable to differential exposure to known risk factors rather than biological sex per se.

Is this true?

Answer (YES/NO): YES